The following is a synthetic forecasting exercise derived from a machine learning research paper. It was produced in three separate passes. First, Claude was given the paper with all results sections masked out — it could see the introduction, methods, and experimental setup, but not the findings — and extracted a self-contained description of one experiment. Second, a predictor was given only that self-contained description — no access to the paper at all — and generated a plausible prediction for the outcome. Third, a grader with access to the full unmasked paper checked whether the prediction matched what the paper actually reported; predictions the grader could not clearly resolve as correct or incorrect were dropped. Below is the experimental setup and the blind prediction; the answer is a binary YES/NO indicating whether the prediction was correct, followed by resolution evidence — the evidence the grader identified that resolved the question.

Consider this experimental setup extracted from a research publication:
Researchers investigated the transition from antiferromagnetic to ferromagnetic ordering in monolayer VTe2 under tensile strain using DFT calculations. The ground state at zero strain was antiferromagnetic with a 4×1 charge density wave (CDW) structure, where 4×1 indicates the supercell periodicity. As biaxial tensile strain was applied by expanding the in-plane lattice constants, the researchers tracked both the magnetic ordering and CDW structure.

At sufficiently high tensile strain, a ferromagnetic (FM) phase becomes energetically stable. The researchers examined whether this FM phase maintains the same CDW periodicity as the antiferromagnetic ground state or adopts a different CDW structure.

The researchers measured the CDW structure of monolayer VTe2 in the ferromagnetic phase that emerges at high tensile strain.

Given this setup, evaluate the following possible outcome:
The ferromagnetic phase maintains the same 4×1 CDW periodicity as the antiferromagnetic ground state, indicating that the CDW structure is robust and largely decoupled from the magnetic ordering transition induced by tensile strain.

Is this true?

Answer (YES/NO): NO